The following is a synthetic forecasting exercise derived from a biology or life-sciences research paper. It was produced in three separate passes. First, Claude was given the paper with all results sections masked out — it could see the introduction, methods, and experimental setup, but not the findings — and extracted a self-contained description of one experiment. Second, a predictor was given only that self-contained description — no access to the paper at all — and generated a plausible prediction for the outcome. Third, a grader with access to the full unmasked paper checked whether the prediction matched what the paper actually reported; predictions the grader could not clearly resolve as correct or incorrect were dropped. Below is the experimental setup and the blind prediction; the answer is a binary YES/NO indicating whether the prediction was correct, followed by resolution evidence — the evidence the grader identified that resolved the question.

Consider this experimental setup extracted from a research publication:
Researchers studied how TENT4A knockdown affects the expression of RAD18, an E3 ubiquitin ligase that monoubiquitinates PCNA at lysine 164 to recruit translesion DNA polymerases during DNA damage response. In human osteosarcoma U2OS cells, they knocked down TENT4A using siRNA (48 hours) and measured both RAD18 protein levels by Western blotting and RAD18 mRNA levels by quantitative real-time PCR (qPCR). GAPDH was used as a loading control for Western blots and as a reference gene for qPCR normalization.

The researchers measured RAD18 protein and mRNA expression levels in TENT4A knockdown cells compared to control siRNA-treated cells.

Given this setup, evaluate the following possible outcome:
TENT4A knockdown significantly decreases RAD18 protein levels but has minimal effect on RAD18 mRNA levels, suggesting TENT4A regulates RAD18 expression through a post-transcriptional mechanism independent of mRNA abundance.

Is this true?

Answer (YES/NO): NO